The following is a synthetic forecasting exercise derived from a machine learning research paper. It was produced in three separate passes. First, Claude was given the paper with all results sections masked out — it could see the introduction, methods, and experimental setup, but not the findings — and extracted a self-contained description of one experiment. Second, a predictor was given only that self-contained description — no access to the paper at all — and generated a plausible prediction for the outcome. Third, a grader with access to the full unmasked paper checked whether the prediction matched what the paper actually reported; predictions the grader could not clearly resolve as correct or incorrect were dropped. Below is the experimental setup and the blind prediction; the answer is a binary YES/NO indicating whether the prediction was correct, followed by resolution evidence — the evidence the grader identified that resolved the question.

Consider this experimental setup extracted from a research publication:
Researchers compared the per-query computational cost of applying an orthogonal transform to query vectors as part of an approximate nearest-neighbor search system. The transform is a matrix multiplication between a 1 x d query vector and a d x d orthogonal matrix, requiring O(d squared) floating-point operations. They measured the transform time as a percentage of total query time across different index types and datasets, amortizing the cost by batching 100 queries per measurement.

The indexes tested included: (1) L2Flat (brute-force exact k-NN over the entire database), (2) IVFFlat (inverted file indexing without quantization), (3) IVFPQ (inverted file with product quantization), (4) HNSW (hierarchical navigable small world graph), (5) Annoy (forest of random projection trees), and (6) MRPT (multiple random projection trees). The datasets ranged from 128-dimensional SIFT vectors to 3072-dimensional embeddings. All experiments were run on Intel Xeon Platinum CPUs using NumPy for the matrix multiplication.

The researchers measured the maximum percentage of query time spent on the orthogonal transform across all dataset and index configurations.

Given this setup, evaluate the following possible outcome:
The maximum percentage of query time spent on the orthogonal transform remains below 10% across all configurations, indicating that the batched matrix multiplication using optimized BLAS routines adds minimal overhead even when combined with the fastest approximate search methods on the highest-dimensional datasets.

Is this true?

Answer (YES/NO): YES